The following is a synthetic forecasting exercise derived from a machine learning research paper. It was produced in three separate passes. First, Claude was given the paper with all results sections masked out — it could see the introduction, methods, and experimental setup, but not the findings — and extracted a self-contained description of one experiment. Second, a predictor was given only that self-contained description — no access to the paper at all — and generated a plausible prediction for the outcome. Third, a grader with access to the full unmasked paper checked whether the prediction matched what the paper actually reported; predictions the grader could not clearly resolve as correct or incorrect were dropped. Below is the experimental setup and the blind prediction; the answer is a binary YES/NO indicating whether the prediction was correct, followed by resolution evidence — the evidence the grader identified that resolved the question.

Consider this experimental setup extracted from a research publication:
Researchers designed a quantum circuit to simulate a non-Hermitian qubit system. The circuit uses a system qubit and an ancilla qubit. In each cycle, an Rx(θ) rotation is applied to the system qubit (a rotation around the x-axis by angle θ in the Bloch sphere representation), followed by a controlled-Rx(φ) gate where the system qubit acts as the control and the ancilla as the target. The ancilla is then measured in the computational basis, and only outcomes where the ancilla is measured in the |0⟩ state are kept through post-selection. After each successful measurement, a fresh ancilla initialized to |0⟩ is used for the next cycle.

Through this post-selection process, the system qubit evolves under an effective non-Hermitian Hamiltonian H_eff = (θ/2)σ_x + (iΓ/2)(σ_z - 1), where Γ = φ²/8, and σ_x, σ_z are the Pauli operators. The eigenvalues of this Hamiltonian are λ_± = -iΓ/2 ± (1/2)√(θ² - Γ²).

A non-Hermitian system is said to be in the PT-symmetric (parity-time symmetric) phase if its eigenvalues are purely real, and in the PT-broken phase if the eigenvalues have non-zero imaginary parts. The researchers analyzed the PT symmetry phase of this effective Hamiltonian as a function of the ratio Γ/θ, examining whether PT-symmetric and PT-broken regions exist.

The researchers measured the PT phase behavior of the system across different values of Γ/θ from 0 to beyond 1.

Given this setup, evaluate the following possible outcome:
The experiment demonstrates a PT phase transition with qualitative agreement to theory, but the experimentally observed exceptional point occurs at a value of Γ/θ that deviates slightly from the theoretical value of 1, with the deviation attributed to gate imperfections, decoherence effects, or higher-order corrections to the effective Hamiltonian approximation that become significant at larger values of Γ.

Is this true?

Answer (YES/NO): NO